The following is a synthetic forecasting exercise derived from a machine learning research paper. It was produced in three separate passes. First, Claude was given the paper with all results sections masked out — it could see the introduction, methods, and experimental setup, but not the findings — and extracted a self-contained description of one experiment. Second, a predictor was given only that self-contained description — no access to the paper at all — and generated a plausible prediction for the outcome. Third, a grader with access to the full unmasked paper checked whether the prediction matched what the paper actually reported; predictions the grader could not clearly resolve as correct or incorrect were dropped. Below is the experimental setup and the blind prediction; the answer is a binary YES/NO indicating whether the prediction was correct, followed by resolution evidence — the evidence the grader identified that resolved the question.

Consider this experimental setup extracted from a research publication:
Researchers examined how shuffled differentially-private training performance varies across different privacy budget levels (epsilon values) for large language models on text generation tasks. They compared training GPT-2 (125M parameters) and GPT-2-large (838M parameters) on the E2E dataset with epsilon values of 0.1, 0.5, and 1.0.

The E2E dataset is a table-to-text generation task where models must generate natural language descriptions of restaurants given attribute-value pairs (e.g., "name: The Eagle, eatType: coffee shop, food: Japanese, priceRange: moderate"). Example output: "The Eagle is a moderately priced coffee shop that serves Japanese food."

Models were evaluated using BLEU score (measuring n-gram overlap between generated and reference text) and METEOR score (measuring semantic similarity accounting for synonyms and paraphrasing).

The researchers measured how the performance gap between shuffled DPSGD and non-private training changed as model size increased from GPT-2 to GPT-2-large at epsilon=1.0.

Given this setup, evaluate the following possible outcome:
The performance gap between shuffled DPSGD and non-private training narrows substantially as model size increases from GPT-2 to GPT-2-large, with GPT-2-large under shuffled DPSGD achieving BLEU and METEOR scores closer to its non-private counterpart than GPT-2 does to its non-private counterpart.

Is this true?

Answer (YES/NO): YES